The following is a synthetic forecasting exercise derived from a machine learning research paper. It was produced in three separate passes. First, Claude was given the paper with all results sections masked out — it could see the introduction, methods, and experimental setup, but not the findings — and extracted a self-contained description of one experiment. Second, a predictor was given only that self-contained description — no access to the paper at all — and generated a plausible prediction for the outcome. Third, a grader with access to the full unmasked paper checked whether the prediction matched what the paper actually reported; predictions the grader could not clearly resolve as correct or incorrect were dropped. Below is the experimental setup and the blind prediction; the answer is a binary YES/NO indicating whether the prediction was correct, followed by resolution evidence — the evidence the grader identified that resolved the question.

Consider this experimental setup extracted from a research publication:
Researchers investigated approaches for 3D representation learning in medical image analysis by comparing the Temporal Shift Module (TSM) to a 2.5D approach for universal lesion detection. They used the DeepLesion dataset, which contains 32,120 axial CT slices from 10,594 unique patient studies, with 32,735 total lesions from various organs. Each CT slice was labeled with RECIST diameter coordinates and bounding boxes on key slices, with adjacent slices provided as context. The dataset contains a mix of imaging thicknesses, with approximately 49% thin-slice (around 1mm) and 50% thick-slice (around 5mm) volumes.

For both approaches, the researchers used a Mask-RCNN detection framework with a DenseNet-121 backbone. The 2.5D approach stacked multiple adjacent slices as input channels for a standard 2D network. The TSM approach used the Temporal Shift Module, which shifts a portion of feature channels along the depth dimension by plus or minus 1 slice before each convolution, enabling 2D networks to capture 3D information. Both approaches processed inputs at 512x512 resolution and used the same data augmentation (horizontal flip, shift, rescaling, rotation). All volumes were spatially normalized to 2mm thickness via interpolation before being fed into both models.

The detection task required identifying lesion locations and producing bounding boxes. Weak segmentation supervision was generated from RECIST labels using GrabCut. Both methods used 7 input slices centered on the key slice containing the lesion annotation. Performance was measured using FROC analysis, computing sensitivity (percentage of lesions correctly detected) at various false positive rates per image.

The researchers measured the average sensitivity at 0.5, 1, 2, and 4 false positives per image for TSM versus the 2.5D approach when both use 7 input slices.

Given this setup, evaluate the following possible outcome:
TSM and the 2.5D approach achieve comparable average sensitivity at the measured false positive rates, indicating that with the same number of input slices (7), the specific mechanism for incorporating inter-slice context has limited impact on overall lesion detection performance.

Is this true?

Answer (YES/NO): NO